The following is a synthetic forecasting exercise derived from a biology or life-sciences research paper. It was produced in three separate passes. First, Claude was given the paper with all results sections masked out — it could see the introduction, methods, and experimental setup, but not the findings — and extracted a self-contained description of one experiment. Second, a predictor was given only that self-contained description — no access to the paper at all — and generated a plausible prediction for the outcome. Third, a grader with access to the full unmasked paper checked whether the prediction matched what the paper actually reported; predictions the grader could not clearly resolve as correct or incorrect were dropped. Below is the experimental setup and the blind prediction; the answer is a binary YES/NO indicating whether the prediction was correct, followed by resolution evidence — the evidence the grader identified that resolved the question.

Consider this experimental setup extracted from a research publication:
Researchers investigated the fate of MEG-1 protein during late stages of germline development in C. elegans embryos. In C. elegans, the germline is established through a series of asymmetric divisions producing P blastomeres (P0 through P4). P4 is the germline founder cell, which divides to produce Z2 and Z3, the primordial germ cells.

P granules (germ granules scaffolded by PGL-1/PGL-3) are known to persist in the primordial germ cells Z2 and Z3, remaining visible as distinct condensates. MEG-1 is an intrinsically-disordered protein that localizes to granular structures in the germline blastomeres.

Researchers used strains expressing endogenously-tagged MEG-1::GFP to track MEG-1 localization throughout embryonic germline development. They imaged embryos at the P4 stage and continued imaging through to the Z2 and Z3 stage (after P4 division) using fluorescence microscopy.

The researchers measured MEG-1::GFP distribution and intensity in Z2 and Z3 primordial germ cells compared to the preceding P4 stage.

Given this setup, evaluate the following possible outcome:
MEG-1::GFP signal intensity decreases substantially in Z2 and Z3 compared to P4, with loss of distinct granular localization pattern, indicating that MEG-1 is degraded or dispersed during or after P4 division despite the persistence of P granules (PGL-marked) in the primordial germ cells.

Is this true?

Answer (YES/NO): YES